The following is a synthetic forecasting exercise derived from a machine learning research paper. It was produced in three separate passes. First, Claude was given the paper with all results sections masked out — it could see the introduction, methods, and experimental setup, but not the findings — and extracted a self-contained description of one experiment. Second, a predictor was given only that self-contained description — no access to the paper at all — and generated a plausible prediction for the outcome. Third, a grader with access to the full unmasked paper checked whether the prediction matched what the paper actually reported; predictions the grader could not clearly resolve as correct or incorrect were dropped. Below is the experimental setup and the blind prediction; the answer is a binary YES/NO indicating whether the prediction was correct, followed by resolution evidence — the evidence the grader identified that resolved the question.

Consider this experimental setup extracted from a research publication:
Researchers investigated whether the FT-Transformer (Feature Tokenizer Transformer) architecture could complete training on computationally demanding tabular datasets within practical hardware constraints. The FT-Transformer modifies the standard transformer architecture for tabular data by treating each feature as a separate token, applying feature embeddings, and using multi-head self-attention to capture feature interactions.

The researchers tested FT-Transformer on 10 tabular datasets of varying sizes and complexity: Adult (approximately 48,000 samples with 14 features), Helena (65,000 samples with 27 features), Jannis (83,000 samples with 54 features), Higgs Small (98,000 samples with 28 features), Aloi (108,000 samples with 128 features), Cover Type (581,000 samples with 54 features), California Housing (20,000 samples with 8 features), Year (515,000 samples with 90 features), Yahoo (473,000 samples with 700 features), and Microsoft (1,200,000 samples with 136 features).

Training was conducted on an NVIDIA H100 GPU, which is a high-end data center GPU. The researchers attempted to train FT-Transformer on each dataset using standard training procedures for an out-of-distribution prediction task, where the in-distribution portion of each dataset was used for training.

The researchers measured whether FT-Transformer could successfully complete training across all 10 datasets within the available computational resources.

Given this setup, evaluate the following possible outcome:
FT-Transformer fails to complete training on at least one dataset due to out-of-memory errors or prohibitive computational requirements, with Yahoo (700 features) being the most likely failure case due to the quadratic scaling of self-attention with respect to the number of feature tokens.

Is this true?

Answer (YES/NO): YES